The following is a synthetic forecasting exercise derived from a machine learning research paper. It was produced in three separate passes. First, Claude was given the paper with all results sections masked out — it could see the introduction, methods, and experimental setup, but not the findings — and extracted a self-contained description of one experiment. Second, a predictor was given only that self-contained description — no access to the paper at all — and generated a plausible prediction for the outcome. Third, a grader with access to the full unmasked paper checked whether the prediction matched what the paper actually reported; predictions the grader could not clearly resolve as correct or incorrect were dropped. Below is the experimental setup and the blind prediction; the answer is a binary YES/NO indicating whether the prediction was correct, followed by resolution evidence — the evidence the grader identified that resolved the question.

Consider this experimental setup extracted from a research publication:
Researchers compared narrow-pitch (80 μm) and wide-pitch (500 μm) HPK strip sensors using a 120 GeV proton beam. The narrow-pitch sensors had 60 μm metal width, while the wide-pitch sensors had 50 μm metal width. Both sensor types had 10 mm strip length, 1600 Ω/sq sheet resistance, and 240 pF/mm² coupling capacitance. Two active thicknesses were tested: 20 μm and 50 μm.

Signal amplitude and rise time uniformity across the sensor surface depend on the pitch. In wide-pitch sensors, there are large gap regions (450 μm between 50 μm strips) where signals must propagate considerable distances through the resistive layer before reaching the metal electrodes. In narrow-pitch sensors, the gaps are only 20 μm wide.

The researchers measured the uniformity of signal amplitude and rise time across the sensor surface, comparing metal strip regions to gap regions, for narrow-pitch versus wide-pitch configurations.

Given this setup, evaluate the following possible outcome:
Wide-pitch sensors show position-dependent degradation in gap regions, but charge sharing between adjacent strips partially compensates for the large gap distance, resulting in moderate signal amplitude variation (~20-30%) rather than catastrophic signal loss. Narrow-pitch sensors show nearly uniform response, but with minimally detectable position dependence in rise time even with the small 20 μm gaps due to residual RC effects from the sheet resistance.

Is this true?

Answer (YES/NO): NO